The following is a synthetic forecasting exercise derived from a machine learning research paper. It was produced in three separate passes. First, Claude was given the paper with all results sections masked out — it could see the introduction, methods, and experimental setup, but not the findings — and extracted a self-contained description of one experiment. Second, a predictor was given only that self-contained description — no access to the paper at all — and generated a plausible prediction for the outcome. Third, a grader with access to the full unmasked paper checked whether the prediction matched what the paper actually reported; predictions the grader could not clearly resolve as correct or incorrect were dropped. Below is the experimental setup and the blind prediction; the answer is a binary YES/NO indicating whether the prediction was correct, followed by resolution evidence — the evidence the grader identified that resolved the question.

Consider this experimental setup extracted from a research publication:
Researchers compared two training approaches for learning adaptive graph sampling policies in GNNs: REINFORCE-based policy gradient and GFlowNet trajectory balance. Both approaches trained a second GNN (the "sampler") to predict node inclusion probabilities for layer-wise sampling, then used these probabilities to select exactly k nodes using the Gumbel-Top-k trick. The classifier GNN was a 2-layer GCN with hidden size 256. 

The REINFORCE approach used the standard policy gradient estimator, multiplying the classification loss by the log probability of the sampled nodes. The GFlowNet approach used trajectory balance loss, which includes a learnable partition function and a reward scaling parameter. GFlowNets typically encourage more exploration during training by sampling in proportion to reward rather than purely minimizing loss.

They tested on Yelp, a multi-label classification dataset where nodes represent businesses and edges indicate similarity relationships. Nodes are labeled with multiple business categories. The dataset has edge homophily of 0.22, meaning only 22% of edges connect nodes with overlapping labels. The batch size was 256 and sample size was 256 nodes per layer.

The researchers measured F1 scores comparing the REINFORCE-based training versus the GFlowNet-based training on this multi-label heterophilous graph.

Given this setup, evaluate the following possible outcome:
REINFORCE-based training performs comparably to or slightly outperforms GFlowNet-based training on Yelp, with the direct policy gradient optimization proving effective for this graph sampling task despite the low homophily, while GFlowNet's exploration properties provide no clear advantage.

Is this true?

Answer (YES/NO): NO